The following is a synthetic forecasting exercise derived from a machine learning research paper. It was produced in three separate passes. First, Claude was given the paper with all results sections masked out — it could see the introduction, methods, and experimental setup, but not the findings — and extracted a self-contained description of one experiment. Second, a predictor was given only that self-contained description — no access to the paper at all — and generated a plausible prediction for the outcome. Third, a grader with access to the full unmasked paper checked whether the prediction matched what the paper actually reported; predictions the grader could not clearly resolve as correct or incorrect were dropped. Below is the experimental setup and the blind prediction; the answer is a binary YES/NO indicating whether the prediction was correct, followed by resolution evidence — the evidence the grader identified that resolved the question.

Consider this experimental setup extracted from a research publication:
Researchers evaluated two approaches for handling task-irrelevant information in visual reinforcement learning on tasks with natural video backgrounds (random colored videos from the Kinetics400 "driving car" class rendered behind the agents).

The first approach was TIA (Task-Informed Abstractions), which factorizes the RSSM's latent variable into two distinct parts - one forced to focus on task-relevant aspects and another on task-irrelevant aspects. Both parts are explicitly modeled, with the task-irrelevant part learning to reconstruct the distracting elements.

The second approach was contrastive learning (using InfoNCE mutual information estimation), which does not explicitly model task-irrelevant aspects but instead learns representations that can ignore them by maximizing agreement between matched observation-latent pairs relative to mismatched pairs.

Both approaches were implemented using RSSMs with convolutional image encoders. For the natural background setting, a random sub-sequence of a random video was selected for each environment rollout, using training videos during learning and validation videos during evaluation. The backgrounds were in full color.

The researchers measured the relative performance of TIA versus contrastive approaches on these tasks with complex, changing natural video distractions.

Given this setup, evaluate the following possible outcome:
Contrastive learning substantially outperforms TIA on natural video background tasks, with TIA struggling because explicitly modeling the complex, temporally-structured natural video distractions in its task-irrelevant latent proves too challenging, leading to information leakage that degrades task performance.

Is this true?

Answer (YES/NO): NO